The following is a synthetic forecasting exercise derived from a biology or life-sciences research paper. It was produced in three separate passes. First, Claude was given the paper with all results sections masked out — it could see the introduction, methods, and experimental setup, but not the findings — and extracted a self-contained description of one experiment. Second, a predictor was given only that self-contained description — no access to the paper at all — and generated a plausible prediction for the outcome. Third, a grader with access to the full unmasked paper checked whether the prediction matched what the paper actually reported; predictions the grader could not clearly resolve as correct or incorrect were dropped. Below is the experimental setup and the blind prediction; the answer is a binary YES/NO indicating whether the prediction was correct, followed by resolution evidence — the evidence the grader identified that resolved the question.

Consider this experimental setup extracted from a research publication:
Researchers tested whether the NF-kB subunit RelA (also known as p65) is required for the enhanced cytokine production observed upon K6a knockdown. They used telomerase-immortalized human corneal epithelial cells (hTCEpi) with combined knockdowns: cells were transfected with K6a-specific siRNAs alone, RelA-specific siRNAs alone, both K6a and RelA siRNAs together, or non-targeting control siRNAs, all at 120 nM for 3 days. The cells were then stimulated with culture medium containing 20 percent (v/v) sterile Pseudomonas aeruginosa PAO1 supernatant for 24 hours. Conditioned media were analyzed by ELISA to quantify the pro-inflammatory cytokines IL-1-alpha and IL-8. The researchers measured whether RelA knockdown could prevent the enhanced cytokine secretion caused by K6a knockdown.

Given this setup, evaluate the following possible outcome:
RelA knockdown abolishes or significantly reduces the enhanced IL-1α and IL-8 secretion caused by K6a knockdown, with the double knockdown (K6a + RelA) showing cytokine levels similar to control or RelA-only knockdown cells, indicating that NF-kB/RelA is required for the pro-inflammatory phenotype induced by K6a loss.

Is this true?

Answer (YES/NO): YES